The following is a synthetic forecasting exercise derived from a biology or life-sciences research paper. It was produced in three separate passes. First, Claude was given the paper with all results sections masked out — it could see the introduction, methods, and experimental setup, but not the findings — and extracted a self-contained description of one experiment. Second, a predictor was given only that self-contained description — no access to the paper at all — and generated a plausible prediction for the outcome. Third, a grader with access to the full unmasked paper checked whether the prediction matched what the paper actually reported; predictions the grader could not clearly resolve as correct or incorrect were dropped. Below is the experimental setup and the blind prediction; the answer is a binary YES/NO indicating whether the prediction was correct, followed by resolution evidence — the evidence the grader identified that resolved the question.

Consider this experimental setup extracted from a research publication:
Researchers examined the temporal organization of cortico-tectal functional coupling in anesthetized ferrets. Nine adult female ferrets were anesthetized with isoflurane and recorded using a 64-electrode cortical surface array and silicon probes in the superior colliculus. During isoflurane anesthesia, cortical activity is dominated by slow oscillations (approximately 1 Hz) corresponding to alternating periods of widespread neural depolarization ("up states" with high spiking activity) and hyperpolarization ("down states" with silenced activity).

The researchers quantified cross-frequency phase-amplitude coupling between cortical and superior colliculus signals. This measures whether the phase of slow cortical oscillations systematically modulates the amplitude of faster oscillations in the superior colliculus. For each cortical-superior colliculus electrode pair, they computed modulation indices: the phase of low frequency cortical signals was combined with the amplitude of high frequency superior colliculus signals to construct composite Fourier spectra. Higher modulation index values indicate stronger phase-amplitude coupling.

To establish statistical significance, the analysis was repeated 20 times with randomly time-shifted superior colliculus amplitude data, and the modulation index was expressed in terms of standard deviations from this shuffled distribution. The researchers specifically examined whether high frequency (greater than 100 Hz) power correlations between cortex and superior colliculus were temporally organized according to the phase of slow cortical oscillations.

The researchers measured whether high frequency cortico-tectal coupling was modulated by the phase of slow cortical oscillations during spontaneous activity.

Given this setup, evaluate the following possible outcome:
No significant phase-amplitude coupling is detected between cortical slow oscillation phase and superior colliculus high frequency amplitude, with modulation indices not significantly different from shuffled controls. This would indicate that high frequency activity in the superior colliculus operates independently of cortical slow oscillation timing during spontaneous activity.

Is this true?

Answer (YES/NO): NO